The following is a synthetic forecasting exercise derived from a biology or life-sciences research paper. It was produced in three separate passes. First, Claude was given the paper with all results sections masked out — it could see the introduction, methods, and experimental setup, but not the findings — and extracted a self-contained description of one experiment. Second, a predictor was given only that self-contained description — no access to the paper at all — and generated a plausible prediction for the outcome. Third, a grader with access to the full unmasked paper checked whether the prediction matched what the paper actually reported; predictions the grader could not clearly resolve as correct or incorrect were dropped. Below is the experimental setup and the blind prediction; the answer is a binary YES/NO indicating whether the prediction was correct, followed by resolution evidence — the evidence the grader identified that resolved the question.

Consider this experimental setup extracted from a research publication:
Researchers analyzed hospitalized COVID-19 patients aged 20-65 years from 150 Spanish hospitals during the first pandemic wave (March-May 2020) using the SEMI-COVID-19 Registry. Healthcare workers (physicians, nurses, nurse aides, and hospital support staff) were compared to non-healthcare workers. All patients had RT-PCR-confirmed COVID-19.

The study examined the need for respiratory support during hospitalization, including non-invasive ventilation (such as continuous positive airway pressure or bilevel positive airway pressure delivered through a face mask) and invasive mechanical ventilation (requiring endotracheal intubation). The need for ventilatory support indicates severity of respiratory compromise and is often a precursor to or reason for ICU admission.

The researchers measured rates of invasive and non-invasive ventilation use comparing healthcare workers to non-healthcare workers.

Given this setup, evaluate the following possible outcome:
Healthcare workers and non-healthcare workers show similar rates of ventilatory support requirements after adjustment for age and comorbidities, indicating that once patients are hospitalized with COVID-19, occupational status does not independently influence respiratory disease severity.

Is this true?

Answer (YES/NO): NO